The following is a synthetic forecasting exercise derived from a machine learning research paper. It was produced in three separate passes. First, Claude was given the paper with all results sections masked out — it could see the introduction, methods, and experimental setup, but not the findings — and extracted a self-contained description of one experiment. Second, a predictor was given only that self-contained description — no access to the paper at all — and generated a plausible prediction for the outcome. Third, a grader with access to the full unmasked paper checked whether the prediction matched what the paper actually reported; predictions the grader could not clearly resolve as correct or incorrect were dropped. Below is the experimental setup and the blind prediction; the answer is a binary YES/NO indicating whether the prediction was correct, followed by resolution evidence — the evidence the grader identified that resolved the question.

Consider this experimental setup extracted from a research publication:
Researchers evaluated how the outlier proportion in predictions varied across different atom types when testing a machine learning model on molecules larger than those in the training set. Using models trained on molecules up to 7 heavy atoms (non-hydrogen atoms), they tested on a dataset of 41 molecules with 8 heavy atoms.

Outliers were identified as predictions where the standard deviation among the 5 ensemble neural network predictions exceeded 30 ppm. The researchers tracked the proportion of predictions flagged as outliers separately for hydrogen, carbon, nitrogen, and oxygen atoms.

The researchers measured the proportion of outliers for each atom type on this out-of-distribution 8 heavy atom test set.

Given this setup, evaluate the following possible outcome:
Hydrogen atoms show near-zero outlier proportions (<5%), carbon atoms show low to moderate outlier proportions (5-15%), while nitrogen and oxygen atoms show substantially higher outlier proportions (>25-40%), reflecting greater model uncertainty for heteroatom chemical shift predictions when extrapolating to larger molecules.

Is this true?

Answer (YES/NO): NO